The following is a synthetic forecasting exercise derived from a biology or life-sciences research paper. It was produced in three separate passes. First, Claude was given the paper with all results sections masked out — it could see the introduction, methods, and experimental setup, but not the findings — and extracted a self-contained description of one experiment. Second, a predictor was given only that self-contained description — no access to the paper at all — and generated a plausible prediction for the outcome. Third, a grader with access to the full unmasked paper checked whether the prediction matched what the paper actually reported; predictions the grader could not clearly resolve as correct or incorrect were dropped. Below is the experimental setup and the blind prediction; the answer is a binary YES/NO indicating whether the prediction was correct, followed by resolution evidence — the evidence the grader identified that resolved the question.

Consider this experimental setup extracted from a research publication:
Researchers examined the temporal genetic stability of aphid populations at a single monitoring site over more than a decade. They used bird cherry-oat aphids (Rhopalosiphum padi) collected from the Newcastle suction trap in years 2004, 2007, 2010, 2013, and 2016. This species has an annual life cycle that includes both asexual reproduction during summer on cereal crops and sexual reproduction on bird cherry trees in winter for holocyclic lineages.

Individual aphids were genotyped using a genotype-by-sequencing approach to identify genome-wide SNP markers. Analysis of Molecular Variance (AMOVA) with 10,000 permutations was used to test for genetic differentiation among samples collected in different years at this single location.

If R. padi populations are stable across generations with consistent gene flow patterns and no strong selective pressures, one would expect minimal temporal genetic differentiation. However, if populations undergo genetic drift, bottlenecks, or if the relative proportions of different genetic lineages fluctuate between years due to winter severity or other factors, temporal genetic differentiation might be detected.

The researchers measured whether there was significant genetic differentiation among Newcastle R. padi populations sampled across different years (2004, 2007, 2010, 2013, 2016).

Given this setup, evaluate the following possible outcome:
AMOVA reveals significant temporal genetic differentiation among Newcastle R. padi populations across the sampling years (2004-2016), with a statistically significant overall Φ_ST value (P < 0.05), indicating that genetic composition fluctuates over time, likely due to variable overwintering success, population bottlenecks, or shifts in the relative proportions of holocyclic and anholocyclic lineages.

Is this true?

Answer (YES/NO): NO